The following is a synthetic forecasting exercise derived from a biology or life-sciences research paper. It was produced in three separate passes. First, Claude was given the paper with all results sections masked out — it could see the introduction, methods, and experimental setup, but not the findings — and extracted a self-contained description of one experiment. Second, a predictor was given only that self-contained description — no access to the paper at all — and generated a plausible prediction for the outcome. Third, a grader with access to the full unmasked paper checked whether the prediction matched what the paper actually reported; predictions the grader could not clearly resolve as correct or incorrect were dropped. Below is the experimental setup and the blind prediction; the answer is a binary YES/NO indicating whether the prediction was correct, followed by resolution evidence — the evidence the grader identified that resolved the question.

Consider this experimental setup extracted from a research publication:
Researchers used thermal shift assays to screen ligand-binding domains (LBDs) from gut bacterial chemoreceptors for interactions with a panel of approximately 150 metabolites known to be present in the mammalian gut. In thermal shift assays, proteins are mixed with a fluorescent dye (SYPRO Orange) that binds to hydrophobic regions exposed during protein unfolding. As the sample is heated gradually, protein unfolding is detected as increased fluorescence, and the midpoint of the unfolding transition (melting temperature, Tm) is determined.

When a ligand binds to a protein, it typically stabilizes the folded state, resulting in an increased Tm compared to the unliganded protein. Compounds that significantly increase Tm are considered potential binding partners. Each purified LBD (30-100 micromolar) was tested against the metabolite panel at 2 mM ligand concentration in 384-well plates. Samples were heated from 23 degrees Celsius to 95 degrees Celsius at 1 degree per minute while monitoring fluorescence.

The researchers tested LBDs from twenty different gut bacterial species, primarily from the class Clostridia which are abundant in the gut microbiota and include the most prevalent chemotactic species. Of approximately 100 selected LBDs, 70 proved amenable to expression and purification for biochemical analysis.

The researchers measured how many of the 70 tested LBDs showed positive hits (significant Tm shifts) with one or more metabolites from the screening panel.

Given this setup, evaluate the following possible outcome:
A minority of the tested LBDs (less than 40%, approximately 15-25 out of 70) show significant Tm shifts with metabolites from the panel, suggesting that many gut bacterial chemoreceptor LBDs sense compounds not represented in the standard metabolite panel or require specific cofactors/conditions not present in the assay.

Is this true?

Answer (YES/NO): YES